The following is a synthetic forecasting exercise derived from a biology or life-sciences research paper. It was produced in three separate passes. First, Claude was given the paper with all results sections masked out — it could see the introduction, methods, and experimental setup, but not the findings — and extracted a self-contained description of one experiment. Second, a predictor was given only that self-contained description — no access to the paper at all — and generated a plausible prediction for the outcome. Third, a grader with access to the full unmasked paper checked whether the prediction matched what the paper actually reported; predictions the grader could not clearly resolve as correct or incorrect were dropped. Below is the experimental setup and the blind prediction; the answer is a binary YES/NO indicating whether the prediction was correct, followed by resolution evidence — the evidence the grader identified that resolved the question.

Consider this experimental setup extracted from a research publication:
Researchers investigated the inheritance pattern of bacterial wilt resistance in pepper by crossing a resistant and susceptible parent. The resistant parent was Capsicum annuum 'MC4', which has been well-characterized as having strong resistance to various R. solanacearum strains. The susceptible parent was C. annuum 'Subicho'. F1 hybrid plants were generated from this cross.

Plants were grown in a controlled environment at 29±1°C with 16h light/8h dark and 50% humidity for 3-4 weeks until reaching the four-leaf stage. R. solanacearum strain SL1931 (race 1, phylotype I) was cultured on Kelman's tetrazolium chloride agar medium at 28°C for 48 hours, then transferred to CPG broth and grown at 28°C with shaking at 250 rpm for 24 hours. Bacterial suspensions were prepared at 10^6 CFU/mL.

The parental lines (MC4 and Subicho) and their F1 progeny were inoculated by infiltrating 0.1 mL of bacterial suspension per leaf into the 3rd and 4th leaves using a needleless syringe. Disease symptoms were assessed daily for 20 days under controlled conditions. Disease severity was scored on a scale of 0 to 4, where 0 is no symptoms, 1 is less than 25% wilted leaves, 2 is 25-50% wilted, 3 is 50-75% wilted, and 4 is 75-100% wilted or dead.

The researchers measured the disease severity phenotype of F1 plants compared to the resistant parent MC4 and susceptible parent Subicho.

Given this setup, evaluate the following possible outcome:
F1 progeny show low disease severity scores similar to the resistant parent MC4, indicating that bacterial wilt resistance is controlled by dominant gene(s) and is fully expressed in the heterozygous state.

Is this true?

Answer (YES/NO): YES